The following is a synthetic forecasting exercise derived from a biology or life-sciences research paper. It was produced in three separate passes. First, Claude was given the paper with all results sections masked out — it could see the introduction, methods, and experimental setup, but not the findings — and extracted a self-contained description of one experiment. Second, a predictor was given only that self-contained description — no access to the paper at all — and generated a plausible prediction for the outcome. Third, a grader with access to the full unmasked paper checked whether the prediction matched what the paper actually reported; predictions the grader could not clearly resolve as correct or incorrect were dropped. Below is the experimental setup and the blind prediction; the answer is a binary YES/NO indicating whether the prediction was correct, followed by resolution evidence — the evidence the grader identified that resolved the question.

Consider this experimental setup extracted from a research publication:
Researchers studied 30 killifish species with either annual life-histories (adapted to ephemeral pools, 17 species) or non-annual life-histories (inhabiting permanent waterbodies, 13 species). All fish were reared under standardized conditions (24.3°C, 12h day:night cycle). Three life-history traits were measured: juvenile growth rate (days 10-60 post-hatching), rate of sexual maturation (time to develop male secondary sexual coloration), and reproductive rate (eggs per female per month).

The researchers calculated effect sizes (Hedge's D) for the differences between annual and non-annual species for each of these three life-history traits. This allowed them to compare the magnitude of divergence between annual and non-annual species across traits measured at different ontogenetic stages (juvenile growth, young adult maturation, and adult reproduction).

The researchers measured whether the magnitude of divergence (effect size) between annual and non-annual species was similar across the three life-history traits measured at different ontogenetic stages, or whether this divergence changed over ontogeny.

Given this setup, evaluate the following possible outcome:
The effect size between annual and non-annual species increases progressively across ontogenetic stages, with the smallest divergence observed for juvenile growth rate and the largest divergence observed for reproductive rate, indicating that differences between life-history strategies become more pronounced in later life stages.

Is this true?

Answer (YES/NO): YES